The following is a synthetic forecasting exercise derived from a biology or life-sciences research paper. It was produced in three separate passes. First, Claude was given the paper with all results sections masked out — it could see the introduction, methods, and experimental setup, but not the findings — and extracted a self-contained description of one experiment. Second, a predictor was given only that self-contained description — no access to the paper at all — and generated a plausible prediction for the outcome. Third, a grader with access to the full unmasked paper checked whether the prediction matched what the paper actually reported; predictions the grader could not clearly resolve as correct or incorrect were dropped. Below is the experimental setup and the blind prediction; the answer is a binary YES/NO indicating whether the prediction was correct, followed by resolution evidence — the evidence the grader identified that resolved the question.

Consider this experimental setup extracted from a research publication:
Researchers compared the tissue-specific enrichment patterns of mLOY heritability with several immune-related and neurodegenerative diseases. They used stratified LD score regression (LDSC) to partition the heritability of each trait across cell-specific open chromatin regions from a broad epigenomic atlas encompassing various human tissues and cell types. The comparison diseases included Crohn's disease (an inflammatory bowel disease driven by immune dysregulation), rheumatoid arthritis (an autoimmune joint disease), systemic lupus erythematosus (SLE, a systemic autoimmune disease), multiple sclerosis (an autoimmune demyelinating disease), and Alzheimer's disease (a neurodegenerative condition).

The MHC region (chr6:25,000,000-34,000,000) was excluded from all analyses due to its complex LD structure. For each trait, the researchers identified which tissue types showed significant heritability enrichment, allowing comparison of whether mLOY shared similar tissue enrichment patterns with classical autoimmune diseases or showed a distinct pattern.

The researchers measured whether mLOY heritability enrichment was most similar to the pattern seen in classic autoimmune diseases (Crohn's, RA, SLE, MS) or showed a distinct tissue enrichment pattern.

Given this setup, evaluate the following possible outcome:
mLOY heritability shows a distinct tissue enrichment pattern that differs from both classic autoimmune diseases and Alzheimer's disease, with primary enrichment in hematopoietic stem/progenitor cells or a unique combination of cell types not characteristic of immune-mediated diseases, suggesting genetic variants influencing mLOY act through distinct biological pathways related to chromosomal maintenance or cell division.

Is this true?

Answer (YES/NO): YES